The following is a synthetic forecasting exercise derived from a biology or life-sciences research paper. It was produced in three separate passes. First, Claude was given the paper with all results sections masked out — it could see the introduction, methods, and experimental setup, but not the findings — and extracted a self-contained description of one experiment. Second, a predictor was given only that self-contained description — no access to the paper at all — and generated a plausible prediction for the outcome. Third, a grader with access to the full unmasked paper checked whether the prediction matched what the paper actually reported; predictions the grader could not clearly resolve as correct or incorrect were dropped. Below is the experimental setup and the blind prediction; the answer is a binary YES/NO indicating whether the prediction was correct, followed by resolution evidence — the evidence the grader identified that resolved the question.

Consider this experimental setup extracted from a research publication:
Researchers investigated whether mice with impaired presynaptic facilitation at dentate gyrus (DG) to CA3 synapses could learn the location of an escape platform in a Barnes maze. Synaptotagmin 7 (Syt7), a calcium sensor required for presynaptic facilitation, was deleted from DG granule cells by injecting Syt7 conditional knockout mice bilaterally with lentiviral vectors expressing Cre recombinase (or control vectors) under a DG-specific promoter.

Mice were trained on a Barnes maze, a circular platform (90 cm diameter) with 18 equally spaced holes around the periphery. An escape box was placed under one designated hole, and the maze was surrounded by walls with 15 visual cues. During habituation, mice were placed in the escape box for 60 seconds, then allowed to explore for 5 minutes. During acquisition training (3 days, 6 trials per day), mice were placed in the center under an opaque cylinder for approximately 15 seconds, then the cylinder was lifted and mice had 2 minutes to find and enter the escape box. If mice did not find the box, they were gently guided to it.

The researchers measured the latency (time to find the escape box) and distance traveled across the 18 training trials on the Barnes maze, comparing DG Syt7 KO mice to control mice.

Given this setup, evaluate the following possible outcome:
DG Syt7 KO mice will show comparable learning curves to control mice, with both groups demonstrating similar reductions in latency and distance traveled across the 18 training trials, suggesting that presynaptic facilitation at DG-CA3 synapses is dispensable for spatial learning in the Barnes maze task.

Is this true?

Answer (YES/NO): NO